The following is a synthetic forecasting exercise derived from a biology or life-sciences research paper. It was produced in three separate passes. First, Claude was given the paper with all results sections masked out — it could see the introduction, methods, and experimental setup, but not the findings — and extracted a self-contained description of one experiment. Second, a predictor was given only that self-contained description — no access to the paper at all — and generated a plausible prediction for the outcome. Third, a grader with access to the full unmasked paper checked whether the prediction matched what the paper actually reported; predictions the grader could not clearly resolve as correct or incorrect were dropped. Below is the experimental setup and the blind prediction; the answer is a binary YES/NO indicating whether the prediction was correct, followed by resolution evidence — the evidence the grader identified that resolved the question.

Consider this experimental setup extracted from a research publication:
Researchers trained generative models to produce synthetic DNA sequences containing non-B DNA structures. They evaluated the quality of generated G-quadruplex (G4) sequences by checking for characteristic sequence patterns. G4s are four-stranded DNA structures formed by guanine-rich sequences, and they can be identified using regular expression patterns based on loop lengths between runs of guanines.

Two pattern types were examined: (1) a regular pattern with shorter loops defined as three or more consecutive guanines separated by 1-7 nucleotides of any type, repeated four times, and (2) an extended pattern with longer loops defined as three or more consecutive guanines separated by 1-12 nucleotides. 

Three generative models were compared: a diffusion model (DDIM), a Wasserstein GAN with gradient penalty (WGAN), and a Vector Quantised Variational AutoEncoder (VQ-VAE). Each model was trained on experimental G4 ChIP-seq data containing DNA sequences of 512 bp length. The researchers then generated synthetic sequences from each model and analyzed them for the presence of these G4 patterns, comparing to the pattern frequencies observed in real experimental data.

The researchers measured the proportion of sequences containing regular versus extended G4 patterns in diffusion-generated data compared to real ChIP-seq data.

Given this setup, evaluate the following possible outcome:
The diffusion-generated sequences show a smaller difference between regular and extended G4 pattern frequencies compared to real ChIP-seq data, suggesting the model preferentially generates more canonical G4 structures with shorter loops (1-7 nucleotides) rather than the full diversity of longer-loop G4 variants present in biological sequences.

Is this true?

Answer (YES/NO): NO